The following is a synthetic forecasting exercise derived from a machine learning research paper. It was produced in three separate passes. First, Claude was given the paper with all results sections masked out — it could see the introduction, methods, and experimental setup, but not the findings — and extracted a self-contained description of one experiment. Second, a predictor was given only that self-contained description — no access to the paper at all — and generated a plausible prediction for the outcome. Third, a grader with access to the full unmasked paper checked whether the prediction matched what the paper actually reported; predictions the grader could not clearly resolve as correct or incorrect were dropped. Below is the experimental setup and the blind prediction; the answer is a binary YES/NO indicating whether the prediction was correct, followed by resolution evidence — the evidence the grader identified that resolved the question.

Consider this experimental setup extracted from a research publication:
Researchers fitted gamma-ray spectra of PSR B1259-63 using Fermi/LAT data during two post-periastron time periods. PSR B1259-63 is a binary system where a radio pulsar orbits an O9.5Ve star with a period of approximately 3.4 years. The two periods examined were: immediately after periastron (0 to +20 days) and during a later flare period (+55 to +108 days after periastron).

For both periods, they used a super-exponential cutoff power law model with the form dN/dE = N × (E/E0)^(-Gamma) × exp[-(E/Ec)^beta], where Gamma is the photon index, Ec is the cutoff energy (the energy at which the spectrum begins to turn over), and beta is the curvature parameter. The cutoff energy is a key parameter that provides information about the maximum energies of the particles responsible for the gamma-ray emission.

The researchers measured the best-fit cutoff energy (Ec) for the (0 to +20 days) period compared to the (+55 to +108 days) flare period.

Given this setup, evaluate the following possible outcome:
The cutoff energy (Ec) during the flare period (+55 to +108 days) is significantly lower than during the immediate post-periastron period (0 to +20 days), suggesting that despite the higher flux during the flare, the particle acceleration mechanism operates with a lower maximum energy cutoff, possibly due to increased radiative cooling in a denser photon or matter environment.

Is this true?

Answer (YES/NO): NO